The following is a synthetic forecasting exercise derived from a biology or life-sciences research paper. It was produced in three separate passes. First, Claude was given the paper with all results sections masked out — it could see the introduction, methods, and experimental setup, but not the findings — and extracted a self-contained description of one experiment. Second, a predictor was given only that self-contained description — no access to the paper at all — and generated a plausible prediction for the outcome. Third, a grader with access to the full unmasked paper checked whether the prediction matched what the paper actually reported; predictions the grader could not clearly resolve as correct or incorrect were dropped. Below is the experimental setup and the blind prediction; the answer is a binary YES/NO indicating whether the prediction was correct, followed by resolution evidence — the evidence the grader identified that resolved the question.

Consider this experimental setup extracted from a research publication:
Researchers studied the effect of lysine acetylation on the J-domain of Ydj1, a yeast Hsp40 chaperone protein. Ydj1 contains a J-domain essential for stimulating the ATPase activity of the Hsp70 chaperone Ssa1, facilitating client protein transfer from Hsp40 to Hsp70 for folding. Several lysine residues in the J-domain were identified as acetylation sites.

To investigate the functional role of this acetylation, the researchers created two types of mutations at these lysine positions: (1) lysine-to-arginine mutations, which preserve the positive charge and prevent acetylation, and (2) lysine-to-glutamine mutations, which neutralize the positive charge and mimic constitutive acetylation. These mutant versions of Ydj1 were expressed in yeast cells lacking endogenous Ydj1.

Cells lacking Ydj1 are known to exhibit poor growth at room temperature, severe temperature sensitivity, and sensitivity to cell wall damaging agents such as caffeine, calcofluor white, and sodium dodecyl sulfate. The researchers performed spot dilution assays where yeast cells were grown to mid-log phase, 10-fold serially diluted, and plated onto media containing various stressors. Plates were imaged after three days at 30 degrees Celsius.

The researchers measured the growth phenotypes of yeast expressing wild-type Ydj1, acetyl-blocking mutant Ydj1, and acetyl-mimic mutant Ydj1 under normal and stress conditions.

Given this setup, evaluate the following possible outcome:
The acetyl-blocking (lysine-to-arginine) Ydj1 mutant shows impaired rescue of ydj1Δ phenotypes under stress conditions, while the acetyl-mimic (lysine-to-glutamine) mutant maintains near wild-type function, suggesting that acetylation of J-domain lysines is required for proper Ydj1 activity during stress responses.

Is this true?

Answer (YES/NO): NO